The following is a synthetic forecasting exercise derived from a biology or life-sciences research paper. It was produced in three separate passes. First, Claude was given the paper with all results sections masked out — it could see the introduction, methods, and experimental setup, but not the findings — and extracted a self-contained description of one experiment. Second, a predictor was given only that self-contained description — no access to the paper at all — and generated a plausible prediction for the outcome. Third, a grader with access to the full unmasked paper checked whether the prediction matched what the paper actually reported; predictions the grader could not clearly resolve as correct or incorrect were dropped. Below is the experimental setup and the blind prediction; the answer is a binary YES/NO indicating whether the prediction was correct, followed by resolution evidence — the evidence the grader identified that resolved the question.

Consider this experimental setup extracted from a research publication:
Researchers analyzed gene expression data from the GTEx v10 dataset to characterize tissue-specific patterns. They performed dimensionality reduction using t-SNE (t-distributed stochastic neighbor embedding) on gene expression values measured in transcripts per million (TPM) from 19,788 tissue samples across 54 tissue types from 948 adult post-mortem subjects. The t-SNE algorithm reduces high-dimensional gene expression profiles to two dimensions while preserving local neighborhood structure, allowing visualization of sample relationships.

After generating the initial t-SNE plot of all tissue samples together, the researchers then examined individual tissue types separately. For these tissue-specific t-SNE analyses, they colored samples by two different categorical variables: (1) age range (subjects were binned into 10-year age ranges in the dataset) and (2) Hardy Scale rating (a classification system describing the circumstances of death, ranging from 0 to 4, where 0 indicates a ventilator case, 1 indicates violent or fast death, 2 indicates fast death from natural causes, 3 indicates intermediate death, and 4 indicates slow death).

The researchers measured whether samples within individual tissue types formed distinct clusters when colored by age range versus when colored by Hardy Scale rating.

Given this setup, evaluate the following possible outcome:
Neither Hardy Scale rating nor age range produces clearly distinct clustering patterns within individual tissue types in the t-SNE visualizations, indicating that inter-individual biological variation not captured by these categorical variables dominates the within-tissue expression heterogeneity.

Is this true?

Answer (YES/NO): NO